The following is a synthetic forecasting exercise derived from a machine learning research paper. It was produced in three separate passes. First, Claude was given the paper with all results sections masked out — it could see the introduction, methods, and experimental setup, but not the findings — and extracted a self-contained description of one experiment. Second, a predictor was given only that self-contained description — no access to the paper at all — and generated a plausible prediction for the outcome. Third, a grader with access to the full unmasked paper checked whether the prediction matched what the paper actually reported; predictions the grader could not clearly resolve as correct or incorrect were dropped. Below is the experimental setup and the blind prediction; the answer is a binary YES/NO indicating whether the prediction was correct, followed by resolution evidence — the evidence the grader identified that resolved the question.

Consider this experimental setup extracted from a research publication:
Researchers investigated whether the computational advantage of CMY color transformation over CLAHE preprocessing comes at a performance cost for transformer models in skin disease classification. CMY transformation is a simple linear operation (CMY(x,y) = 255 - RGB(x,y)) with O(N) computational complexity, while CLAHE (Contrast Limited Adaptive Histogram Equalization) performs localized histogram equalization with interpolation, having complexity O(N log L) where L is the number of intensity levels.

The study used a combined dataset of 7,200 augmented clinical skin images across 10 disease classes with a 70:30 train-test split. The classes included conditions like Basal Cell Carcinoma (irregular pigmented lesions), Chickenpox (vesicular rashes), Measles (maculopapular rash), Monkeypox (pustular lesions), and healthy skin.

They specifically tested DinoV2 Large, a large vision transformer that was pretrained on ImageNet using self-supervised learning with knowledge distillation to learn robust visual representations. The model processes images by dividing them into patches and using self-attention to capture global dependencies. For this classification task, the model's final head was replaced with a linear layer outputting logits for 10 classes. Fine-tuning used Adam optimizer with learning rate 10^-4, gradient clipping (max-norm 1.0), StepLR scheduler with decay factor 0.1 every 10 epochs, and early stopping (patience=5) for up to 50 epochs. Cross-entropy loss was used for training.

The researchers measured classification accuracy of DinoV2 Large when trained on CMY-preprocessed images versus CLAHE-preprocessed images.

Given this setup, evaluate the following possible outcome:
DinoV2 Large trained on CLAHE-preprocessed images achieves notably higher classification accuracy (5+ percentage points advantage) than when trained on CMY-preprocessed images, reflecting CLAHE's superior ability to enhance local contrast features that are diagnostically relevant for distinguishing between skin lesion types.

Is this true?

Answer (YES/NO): NO